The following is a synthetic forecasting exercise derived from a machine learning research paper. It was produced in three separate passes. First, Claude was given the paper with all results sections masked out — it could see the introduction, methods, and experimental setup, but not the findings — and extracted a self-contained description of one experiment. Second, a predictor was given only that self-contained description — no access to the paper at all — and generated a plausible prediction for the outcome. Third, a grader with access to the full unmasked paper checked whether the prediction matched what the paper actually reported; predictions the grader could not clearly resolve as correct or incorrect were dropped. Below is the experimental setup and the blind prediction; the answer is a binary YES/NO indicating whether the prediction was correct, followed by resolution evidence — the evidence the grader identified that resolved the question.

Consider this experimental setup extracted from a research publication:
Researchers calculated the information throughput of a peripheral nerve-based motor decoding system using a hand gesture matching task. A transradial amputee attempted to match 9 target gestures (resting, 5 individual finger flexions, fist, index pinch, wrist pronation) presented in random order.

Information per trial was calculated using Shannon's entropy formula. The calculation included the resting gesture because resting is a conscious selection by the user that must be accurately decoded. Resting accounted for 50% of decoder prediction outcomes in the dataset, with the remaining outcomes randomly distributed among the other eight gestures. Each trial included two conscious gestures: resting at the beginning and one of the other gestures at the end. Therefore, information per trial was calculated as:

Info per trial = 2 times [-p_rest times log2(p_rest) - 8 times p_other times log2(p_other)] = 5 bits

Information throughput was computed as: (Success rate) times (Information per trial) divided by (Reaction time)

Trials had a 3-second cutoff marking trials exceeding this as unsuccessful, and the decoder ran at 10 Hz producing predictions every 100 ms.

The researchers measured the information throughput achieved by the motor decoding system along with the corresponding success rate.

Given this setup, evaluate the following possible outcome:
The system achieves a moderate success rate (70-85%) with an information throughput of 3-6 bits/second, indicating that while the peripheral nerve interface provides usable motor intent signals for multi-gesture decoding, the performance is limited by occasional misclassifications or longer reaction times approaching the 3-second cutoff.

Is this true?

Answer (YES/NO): NO